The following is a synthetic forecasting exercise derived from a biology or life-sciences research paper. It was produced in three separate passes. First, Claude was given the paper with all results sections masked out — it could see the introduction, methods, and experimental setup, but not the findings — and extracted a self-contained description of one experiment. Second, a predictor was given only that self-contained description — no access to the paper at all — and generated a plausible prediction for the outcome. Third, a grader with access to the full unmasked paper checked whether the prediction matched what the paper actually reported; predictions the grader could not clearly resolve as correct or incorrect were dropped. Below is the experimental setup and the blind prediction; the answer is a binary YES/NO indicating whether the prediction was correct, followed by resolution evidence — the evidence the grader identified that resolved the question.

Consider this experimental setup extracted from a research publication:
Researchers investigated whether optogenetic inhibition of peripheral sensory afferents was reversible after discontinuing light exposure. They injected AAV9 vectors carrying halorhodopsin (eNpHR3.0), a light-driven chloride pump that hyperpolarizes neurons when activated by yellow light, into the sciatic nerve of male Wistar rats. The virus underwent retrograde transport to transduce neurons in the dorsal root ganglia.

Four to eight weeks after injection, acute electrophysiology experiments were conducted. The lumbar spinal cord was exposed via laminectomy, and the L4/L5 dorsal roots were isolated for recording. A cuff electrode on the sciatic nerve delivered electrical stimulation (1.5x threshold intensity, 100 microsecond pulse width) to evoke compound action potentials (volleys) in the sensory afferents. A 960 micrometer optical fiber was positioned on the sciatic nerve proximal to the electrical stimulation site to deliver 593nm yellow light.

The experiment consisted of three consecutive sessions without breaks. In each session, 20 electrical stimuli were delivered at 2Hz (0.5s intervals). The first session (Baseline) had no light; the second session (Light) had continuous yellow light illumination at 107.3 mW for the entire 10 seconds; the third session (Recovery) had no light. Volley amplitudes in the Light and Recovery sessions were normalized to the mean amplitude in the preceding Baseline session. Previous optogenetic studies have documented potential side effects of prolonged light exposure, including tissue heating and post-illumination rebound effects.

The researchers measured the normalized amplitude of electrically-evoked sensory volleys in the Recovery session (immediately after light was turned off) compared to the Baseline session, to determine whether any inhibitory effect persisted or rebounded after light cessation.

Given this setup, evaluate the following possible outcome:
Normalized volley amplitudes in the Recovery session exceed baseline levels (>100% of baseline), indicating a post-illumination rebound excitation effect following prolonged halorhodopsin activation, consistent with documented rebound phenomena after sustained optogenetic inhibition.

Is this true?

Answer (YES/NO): NO